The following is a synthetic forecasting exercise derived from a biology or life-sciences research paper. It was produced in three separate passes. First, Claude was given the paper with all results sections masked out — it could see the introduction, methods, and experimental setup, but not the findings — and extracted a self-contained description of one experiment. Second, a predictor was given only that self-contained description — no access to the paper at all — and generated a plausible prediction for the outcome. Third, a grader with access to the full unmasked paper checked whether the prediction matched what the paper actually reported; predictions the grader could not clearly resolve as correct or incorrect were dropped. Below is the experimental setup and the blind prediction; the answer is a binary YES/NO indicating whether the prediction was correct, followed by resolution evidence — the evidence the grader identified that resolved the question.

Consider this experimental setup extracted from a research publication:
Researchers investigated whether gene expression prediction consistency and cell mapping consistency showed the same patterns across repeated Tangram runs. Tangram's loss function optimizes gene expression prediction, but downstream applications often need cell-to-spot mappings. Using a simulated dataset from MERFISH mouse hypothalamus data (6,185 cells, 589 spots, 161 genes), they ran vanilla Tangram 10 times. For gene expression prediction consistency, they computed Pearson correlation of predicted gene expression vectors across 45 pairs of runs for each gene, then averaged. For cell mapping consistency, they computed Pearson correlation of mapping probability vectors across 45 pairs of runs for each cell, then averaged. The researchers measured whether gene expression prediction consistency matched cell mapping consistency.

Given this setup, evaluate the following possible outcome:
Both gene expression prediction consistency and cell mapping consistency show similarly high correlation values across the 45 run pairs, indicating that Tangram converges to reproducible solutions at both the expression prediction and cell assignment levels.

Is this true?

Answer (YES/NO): NO